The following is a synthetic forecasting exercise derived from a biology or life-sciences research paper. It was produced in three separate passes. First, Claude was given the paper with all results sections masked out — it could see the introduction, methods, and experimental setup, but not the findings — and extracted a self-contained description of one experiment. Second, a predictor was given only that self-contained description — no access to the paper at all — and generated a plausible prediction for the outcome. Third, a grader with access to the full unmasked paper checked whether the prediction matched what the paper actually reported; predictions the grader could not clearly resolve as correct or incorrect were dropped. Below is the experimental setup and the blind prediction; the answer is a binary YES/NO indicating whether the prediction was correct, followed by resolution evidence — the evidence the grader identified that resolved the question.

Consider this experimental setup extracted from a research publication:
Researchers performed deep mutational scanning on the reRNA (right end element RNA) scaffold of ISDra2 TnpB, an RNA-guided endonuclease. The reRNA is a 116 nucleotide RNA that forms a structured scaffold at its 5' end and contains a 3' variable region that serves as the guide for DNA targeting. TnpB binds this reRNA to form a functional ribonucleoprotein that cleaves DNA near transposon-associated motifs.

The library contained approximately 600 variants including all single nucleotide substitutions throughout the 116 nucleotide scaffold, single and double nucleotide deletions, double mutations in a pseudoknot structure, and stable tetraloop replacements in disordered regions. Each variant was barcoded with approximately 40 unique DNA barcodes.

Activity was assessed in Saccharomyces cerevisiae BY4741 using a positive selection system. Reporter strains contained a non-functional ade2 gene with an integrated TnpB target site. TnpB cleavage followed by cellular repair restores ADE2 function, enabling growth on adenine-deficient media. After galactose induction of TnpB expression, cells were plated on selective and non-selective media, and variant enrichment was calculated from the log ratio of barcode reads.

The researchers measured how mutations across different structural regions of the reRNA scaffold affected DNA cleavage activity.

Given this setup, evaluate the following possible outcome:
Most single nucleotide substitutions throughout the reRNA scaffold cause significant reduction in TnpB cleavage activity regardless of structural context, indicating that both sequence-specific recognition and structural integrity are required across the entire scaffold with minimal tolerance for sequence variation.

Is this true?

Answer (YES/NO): NO